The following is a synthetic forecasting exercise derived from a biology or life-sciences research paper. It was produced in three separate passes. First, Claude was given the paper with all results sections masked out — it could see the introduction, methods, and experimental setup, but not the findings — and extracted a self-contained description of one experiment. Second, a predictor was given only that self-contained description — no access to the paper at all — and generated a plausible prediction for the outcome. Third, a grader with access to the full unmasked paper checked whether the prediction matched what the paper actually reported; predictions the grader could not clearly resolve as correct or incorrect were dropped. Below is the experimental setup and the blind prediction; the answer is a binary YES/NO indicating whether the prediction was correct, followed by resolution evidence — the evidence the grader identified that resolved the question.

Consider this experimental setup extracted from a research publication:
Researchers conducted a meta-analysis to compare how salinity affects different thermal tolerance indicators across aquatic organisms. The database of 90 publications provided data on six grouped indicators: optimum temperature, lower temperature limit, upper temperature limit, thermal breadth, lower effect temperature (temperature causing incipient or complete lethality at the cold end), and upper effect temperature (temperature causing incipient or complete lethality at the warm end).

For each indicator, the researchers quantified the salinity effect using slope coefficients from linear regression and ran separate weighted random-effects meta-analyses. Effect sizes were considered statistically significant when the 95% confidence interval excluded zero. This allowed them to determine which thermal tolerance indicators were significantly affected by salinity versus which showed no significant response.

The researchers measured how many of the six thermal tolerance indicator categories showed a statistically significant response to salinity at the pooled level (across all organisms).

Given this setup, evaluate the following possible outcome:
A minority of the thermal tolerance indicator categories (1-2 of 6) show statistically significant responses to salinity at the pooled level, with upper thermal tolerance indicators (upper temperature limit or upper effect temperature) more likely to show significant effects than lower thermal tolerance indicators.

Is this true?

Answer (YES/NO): NO